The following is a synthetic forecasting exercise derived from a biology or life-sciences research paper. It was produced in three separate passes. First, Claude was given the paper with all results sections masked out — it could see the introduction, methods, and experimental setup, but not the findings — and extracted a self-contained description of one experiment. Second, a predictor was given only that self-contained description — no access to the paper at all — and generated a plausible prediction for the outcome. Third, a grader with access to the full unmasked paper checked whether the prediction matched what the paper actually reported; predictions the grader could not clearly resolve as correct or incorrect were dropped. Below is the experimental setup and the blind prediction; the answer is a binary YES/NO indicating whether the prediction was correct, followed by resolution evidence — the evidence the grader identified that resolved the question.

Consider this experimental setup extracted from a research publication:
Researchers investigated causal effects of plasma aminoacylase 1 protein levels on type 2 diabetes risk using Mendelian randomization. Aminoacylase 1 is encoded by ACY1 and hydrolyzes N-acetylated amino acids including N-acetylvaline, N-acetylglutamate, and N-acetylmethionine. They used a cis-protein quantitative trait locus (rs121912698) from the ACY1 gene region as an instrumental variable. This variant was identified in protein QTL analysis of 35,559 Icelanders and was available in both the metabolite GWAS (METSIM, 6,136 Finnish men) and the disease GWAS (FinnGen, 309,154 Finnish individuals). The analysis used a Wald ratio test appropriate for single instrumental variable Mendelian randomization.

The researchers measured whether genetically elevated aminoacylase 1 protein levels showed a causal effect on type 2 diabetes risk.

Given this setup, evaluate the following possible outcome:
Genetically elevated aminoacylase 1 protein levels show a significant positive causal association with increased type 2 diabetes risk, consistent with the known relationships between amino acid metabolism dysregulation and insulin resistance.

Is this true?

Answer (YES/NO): YES